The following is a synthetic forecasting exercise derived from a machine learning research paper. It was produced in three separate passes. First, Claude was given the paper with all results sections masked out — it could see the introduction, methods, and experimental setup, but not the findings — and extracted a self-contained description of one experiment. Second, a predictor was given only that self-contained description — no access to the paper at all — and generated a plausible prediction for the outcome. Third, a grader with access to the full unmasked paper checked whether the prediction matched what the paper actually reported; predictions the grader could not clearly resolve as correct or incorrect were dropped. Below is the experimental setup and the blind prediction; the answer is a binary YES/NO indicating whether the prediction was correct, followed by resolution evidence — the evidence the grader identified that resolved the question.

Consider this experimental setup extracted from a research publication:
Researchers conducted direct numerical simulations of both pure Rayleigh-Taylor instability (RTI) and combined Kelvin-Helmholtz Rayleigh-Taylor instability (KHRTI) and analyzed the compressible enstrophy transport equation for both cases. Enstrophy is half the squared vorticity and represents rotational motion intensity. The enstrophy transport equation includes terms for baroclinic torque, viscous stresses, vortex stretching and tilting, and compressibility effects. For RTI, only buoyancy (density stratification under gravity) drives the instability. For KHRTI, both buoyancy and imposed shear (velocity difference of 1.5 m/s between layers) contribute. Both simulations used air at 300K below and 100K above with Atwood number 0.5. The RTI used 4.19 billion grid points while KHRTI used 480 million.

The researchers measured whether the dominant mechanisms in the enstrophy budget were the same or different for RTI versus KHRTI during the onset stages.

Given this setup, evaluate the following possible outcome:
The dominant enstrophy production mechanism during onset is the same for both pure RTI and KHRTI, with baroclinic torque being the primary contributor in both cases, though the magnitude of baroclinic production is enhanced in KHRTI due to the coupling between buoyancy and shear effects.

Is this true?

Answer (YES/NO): NO